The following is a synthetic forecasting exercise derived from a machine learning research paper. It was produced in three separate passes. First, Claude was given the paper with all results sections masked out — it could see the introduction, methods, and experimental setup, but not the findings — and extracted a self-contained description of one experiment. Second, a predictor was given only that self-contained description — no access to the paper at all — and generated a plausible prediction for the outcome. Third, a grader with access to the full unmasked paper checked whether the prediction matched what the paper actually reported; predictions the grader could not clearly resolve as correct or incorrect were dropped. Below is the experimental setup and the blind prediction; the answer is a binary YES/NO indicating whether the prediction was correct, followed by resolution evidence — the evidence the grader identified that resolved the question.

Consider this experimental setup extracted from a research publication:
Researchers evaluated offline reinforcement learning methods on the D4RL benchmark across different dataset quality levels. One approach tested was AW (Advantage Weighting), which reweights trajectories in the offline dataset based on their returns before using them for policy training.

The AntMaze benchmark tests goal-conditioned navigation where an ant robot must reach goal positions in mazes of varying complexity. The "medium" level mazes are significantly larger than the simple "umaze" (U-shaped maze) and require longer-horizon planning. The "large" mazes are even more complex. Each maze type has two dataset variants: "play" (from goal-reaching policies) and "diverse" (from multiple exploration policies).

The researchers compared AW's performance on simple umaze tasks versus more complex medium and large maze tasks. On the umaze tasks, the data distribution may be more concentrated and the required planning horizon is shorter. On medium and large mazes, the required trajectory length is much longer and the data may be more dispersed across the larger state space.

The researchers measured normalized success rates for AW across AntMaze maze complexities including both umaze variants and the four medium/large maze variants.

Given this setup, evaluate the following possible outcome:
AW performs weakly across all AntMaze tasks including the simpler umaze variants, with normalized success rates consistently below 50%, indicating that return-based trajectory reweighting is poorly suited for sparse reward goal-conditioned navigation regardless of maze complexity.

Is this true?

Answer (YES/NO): NO